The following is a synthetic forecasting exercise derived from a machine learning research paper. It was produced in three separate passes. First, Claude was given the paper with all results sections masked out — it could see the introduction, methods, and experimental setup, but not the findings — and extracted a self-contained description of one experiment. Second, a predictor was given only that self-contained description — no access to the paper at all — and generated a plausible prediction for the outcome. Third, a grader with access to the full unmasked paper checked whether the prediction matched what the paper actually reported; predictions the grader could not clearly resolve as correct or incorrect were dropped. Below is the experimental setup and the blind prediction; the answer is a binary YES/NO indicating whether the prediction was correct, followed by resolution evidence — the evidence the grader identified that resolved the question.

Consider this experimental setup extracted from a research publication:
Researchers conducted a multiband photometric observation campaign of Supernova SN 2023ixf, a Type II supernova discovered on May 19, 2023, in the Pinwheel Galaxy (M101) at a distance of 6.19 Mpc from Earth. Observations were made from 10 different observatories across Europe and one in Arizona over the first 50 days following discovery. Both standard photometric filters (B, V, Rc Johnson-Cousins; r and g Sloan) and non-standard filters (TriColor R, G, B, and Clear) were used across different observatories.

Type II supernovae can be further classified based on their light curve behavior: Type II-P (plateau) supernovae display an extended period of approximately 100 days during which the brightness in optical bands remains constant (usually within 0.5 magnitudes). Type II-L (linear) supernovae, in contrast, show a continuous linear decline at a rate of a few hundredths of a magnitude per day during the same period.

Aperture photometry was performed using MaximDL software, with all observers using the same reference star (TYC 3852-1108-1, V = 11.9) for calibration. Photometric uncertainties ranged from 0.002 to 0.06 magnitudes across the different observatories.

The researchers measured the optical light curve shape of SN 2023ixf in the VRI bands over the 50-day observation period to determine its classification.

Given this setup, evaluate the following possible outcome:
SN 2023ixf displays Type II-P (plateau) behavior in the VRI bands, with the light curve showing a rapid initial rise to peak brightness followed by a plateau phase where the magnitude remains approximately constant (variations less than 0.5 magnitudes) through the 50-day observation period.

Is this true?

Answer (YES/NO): NO